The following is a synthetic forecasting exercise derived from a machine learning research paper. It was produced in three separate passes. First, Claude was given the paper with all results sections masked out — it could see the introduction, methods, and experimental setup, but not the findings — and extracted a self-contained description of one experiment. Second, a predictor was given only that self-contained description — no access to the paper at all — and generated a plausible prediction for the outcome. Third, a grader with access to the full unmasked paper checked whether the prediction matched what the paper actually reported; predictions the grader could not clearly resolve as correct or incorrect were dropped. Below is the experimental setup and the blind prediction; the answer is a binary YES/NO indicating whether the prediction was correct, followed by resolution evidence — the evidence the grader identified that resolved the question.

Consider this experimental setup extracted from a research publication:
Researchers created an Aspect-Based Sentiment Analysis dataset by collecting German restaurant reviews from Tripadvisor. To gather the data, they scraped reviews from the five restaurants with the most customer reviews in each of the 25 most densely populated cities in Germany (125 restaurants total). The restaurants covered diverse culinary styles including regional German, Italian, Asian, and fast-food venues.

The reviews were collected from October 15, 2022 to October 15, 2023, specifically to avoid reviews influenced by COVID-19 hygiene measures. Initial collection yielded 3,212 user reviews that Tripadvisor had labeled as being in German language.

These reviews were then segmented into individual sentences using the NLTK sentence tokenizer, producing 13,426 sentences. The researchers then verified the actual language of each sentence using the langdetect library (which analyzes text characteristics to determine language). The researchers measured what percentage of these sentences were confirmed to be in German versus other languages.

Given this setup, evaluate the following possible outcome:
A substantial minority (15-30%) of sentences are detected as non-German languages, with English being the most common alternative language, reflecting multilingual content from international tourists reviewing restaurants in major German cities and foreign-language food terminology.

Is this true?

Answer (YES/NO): NO